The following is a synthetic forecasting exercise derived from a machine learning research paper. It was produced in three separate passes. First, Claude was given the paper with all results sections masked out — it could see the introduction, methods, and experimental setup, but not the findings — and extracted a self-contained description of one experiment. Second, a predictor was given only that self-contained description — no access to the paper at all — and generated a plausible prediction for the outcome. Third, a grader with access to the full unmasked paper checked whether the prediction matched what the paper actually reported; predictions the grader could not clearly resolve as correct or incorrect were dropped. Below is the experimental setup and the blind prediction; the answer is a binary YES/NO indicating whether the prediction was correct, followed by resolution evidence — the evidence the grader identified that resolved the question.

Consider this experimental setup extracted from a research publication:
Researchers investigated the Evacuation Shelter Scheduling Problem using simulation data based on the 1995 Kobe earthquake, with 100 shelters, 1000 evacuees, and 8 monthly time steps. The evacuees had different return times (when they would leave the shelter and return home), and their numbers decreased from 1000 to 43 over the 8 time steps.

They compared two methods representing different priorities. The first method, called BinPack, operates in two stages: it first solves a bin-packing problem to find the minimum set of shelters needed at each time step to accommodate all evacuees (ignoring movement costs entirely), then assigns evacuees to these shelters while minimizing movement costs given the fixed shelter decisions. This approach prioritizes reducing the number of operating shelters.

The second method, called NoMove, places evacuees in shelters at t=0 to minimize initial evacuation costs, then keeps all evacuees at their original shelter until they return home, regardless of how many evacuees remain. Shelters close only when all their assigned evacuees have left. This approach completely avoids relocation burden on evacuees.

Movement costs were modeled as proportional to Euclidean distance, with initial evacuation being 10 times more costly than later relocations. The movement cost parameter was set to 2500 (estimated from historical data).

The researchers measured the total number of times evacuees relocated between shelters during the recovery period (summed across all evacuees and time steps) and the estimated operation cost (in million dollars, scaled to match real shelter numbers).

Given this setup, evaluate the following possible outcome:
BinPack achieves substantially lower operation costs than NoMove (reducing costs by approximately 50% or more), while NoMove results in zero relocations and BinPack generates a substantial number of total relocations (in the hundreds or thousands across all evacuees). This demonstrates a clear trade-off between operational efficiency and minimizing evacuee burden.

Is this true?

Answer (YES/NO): NO